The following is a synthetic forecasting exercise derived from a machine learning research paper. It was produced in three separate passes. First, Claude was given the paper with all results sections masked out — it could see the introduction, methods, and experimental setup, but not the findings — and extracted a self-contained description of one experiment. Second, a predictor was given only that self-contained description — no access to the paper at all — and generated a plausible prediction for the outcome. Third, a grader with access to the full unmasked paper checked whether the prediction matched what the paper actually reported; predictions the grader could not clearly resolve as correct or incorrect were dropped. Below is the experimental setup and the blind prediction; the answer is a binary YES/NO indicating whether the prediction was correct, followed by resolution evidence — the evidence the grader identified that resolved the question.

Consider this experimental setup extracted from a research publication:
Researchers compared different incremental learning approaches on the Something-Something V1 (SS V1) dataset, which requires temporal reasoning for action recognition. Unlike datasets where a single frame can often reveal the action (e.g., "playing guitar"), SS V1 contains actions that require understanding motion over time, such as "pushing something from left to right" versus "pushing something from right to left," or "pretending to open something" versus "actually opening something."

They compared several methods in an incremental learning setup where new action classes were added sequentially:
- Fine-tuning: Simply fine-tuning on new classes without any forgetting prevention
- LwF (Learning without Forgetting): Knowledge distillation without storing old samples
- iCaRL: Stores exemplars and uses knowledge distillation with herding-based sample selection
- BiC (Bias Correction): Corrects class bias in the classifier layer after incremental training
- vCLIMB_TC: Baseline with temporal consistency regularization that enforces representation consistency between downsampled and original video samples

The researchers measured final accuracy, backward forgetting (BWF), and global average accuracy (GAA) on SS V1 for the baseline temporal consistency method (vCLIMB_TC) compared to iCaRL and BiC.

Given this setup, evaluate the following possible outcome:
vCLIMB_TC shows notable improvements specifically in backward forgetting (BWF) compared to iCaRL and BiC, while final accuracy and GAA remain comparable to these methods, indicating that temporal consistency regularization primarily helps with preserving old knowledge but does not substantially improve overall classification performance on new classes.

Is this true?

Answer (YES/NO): NO